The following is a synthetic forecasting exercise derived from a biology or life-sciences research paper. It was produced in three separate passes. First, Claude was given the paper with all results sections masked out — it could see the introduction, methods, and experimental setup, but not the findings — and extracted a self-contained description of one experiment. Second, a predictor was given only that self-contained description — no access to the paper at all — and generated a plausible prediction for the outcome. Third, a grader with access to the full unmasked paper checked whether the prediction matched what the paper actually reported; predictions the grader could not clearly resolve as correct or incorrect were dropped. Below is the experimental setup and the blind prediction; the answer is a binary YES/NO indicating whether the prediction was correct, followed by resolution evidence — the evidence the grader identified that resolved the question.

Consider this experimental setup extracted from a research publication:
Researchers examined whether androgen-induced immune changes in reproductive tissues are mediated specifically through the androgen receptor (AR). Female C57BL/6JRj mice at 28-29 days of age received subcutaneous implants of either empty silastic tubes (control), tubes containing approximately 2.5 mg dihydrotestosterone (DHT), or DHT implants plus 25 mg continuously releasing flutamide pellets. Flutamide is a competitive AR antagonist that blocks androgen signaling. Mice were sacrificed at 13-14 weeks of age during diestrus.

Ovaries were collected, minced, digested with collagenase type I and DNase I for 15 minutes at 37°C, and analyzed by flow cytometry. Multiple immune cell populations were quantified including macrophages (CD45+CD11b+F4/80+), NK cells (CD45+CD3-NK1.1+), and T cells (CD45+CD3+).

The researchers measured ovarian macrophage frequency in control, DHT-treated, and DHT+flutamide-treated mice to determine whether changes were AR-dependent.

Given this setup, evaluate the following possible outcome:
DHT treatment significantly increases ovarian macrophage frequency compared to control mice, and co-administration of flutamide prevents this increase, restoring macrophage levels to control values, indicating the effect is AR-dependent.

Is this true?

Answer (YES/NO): NO